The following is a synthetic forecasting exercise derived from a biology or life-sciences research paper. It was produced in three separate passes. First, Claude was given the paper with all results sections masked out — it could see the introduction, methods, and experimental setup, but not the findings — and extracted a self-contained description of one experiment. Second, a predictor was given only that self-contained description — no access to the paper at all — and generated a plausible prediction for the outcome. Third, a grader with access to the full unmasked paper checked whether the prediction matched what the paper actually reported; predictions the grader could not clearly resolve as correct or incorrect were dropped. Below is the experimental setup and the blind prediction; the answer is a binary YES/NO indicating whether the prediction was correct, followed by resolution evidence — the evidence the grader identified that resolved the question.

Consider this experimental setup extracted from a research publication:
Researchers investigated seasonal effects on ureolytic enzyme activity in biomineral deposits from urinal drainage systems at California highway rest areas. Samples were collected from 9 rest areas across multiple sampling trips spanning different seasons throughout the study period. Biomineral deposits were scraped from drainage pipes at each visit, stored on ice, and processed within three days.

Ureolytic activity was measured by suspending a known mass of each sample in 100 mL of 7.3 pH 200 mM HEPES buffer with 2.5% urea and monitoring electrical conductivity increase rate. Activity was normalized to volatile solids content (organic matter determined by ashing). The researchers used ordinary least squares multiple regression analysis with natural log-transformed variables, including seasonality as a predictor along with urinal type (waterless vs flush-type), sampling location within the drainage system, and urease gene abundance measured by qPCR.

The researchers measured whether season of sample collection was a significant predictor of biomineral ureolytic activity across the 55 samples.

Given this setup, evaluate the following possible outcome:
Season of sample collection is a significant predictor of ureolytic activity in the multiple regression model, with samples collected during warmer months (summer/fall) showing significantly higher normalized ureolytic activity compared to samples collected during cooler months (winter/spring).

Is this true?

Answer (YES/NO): NO